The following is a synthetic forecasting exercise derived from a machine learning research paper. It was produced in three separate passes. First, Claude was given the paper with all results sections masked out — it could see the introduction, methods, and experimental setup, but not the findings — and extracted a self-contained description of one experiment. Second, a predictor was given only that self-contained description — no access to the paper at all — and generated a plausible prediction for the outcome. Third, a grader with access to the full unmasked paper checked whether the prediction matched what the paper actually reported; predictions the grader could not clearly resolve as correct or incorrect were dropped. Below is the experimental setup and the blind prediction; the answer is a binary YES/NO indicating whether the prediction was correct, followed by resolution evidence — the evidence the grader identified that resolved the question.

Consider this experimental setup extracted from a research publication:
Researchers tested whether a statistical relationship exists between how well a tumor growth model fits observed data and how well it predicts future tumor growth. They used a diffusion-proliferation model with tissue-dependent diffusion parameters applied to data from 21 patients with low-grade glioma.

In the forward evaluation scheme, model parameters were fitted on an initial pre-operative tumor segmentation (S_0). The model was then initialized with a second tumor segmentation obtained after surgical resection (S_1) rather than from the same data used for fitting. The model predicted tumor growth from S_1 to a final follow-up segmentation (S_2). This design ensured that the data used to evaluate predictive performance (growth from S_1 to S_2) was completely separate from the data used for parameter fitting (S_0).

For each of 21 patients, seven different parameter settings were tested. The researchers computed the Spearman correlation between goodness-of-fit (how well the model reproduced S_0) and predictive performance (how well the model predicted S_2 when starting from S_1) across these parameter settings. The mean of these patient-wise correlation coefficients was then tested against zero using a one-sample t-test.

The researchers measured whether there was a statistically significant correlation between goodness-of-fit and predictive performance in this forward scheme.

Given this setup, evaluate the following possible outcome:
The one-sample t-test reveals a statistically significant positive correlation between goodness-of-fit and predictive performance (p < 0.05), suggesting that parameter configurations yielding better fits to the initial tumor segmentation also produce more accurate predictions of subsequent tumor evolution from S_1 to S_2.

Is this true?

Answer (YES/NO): NO